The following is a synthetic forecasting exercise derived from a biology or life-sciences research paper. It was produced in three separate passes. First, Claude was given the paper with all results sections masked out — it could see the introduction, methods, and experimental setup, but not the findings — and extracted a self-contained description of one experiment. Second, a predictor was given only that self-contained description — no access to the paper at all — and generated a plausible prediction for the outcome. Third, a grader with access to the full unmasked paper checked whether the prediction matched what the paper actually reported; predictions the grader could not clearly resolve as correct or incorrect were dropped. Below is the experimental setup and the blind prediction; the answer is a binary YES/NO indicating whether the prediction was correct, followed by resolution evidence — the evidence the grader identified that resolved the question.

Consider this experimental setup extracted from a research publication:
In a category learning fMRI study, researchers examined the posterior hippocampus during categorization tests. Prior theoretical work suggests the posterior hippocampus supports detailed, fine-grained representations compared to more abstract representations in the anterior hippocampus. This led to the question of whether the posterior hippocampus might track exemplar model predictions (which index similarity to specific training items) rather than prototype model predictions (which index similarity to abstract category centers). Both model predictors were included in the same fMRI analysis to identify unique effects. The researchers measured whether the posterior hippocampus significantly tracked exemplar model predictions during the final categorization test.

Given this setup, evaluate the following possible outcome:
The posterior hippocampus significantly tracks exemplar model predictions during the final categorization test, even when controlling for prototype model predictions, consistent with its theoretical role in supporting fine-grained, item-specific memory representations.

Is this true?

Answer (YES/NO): NO